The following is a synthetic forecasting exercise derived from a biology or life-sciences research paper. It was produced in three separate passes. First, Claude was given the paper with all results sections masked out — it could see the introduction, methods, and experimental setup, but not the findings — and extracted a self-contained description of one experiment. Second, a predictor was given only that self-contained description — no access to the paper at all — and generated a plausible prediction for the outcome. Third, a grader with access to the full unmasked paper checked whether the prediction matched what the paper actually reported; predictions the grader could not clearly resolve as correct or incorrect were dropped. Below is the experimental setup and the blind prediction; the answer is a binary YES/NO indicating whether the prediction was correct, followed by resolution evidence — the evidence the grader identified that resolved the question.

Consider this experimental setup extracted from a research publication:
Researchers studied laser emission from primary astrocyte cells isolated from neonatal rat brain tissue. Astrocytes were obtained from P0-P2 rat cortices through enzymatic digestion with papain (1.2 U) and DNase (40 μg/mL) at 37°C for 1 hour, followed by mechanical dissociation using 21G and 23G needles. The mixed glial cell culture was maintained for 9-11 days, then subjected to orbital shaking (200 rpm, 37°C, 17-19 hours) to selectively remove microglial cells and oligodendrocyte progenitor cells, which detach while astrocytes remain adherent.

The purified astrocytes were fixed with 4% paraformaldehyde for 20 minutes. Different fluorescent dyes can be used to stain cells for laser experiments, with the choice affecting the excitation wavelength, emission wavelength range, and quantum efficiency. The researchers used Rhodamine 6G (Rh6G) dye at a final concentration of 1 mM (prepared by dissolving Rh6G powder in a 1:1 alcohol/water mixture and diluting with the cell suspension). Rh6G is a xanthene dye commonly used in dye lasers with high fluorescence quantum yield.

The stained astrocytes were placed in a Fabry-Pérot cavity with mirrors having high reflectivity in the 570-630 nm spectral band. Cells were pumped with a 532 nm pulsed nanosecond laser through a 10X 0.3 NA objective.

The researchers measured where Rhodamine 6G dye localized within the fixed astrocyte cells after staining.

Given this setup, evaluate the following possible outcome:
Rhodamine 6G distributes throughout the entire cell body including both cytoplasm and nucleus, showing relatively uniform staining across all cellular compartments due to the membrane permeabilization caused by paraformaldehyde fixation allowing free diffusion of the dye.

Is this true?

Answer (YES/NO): NO